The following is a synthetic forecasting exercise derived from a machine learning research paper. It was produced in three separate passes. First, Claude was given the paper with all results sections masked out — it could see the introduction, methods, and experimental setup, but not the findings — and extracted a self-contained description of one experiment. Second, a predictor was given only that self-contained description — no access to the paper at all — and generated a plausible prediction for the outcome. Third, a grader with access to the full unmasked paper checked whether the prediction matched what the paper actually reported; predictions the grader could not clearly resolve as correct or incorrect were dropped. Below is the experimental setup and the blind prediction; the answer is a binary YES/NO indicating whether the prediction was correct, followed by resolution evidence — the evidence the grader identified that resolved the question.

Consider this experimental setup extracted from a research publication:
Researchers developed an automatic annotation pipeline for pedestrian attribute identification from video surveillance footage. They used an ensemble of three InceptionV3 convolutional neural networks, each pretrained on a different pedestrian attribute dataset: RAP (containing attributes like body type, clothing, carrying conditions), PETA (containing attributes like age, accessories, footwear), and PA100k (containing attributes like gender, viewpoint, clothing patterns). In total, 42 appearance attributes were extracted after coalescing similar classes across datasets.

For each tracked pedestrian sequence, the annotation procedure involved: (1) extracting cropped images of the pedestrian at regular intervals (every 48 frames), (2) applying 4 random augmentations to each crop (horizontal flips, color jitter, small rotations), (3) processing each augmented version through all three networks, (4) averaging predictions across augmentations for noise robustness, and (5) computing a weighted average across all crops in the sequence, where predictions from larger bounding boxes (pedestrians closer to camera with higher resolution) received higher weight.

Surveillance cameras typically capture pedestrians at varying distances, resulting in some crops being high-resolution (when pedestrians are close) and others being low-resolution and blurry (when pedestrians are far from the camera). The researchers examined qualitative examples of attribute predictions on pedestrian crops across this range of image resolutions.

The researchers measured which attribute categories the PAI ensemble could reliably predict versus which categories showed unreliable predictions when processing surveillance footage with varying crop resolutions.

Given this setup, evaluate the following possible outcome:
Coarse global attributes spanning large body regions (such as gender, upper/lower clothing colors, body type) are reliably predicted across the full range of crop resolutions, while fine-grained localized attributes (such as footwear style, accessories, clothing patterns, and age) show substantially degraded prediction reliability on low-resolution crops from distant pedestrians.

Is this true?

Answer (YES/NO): NO